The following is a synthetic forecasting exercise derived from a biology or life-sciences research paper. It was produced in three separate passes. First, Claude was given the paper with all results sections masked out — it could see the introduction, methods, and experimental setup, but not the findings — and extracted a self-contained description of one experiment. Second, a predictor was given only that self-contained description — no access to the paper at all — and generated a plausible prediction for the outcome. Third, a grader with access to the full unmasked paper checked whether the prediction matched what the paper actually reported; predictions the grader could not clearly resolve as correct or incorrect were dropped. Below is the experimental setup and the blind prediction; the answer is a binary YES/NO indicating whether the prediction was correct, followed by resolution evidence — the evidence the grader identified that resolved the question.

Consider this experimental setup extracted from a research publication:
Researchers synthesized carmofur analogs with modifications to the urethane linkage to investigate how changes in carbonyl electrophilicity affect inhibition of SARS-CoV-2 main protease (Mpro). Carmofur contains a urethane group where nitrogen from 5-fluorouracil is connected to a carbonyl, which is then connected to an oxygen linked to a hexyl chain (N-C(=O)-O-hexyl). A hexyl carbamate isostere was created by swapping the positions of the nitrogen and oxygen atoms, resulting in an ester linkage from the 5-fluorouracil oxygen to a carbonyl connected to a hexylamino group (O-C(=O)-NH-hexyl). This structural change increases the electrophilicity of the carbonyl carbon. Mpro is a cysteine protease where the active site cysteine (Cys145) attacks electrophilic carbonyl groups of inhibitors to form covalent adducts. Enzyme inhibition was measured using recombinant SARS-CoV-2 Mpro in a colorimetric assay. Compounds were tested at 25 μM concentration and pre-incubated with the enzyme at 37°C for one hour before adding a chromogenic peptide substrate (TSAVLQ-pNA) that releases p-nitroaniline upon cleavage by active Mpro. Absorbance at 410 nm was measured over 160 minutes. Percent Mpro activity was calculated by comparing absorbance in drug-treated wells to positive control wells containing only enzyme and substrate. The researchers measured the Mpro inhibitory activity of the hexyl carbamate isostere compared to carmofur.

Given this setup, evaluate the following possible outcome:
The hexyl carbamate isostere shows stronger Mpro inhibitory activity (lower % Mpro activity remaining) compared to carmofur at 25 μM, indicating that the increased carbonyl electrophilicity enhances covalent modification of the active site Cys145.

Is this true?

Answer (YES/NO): YES